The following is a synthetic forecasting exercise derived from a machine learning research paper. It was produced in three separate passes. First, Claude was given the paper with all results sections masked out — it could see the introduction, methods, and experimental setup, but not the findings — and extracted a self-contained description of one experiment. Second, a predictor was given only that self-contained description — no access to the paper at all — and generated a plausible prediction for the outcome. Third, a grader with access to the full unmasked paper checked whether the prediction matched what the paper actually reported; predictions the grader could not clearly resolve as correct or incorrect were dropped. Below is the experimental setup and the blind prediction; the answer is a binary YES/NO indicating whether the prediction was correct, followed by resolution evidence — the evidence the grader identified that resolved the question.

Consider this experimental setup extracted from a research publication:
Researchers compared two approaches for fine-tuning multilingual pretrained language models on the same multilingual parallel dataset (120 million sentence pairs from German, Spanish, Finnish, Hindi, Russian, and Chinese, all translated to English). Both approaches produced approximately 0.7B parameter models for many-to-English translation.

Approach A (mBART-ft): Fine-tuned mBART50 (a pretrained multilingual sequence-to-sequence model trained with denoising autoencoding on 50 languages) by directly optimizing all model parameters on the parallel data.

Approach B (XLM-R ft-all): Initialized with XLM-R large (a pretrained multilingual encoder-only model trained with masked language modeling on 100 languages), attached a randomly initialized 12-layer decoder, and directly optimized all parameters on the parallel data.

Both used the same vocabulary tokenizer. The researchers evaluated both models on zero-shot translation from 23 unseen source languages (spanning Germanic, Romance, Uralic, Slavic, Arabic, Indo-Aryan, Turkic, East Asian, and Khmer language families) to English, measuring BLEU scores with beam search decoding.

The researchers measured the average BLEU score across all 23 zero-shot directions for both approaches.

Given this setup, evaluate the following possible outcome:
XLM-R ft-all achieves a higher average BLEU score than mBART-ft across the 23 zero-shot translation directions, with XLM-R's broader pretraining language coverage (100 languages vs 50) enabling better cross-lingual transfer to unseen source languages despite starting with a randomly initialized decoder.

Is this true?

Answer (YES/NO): NO